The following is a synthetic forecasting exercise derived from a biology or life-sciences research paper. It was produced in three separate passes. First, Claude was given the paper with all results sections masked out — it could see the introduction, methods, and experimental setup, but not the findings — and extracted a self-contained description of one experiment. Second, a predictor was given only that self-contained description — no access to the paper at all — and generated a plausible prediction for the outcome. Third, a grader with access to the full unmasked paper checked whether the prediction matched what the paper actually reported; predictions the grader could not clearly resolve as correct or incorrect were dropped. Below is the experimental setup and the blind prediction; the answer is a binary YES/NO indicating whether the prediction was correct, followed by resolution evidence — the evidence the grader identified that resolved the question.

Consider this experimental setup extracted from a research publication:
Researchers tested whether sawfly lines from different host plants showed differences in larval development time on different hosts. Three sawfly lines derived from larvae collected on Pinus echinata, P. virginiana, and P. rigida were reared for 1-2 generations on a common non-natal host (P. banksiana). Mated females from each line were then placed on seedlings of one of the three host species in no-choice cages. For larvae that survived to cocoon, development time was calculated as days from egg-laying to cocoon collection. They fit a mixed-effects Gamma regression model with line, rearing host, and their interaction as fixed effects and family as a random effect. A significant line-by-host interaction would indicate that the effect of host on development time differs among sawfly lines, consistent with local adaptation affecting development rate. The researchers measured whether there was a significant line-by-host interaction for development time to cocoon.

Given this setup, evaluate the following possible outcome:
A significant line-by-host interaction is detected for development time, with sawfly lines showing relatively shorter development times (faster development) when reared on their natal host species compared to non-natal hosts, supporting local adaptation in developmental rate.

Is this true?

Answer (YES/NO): YES